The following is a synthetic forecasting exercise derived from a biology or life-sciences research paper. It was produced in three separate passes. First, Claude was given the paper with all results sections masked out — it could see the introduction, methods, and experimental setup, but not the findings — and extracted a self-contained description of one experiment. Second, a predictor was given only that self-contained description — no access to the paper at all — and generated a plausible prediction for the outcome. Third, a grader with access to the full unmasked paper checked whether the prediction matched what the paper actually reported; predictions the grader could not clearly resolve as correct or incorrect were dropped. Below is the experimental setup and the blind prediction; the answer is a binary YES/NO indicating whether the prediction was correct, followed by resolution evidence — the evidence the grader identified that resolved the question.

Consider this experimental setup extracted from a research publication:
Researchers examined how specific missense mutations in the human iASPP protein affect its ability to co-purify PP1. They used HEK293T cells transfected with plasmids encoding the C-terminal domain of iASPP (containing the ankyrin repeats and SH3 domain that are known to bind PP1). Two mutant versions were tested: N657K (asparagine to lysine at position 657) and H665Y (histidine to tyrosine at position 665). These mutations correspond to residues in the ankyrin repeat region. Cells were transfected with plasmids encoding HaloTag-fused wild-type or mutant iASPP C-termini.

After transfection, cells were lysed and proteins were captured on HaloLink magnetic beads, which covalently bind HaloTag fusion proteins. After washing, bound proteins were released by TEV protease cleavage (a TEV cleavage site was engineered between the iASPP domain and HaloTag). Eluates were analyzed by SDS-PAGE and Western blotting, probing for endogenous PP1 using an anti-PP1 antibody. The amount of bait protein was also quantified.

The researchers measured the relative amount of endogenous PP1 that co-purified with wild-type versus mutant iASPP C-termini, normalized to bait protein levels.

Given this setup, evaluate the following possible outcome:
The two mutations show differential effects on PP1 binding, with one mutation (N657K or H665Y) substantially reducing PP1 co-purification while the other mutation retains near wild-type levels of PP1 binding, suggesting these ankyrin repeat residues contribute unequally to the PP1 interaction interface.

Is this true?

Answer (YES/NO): YES